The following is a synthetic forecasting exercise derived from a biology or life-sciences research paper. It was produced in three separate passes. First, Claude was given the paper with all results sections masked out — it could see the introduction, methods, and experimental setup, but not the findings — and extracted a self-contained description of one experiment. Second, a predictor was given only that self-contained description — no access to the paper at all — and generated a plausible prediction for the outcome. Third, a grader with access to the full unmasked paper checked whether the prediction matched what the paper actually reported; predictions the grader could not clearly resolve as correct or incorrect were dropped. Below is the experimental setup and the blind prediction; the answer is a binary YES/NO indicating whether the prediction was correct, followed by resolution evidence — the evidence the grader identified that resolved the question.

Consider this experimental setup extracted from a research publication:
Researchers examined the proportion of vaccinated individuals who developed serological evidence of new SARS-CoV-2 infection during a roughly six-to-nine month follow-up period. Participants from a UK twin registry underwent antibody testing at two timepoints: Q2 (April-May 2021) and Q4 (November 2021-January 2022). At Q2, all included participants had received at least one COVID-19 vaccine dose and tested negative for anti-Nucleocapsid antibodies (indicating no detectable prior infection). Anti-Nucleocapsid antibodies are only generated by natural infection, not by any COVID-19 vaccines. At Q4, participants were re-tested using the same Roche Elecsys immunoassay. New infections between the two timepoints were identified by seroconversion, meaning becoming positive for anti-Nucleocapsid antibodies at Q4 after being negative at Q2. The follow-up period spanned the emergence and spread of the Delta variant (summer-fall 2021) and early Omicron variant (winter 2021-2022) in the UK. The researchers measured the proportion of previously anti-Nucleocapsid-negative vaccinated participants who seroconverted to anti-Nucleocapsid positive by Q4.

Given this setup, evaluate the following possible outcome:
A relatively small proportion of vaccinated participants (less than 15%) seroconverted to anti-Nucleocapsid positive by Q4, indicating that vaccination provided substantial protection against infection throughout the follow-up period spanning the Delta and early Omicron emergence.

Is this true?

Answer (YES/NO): YES